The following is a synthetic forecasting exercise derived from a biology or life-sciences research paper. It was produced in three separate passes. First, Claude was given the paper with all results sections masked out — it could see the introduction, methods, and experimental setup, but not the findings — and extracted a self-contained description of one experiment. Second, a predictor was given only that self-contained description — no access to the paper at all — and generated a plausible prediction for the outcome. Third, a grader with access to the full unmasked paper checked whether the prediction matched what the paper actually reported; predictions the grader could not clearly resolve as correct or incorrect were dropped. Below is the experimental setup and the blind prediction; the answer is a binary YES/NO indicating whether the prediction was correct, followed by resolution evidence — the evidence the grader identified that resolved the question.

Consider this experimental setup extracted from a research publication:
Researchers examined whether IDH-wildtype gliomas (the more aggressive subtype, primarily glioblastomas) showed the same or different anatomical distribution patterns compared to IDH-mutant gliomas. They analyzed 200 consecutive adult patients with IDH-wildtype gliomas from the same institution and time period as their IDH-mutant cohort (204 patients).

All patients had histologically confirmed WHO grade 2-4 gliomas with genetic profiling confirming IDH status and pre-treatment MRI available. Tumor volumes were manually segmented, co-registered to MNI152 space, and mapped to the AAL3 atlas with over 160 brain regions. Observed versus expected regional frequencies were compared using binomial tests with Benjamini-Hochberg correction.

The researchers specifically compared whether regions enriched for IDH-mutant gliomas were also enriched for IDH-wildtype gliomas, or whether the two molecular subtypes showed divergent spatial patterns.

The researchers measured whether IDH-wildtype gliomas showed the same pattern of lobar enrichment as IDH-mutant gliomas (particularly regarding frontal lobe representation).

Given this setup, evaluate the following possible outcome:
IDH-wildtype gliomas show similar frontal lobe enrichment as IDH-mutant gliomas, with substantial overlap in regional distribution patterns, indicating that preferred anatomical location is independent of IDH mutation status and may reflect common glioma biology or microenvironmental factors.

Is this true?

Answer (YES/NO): NO